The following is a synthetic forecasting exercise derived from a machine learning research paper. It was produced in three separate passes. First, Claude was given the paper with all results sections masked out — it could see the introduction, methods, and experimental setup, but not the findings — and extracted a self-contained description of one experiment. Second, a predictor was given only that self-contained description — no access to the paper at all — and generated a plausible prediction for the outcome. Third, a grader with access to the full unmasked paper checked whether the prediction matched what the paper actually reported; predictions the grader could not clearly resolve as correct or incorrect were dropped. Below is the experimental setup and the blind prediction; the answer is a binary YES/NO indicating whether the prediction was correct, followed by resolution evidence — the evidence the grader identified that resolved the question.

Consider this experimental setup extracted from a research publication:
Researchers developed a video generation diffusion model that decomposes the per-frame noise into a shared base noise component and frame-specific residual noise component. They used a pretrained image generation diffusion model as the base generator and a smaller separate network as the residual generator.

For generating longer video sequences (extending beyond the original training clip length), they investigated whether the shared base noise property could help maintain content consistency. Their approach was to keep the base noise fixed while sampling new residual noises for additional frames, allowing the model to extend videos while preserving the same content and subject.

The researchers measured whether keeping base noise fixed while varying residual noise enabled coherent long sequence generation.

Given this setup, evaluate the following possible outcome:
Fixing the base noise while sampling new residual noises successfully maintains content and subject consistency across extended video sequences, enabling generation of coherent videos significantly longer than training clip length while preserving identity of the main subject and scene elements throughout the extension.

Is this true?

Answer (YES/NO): YES